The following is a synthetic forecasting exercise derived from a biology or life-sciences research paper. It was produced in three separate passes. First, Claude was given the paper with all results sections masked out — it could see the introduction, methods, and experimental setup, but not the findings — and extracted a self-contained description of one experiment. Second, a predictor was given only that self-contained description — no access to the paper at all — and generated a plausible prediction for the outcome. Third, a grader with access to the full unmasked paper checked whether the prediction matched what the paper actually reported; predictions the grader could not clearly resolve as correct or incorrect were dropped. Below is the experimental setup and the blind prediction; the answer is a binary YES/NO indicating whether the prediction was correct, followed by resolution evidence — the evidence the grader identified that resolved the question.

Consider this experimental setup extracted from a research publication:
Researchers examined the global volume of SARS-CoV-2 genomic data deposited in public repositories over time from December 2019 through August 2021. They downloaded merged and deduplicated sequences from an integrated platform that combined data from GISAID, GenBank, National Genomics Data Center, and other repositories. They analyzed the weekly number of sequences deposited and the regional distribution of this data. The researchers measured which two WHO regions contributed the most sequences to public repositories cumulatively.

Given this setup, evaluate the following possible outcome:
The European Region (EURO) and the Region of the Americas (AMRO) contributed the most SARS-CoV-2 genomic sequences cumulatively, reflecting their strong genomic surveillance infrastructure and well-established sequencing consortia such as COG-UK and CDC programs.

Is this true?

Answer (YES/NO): YES